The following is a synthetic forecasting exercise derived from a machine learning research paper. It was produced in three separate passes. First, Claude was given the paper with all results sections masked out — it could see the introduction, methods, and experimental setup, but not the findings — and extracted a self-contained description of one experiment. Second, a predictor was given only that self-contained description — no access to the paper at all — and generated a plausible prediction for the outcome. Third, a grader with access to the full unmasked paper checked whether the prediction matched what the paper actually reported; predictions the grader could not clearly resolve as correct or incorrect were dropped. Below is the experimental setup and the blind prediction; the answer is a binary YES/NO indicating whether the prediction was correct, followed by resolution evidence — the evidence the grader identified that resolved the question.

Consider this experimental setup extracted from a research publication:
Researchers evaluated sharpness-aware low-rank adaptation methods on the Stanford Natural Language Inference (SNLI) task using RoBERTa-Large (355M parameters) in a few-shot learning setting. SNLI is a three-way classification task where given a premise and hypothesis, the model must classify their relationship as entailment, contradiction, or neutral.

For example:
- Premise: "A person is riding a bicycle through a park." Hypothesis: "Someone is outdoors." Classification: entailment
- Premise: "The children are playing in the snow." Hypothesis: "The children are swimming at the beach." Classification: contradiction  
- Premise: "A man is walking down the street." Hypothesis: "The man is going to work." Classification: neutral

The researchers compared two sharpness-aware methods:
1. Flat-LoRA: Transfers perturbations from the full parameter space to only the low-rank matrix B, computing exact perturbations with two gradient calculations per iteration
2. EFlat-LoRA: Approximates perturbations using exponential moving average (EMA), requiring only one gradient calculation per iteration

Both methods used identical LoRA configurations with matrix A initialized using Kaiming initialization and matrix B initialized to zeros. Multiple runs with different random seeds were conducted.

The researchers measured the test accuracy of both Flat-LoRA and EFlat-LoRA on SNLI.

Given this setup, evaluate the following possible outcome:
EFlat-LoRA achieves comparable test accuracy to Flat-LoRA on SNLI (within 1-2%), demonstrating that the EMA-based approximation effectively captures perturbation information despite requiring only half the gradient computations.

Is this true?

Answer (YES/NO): YES